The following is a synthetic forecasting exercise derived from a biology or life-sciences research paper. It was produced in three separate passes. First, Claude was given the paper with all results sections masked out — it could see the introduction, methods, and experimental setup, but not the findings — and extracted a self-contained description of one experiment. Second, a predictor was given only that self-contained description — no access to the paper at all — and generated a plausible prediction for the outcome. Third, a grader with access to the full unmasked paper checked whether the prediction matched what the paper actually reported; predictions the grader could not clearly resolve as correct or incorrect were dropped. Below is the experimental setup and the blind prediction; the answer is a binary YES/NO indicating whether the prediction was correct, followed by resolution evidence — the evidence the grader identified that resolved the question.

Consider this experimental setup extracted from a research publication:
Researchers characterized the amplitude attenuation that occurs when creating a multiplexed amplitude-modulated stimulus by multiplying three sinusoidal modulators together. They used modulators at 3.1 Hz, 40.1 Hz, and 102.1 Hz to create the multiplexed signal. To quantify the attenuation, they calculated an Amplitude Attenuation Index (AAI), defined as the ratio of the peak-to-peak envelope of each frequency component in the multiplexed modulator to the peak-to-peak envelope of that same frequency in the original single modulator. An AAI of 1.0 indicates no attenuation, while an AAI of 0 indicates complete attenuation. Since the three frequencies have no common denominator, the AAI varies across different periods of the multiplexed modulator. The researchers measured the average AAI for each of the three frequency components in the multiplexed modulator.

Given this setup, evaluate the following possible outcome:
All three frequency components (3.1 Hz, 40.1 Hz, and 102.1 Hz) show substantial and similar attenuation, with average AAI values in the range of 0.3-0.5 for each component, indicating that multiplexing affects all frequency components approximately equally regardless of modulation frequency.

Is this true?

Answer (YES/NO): YES